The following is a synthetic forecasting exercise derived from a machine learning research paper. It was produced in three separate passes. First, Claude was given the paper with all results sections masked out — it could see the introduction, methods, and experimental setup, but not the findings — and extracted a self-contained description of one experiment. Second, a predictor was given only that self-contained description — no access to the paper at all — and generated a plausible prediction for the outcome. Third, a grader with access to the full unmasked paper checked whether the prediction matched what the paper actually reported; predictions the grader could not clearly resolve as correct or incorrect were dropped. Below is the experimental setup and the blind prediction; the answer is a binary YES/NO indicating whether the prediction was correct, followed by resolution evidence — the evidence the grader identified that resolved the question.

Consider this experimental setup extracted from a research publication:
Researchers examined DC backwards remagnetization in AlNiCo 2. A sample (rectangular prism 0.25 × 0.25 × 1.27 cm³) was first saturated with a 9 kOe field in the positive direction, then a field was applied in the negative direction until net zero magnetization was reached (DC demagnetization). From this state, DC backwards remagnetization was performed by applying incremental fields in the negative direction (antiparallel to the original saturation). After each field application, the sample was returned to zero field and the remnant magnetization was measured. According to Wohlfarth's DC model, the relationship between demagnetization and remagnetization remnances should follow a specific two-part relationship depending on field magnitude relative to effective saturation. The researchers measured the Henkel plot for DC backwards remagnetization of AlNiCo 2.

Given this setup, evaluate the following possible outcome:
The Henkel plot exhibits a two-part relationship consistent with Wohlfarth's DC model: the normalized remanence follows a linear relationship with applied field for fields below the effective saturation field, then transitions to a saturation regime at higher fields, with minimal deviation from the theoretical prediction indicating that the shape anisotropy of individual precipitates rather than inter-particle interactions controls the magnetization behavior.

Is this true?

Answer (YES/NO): NO